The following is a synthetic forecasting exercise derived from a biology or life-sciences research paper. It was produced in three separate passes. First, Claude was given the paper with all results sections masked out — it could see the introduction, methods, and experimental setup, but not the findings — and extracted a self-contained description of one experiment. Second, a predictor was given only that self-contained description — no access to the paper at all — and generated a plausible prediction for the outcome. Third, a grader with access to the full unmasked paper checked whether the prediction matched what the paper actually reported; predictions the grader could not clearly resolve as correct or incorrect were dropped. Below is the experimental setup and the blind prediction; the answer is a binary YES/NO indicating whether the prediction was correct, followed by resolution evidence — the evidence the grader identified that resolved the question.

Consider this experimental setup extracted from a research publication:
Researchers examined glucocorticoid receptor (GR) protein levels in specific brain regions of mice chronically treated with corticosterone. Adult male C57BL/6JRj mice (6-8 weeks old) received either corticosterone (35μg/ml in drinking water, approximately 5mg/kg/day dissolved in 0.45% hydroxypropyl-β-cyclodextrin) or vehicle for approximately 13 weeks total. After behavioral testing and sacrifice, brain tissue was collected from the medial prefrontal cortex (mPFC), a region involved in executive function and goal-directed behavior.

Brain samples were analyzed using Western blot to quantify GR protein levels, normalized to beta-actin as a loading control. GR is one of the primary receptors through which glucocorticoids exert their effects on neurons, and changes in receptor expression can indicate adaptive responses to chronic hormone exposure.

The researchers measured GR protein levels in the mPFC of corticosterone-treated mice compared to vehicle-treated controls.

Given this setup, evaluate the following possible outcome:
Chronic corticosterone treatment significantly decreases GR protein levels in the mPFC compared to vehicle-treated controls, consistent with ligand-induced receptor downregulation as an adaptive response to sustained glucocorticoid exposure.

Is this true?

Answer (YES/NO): YES